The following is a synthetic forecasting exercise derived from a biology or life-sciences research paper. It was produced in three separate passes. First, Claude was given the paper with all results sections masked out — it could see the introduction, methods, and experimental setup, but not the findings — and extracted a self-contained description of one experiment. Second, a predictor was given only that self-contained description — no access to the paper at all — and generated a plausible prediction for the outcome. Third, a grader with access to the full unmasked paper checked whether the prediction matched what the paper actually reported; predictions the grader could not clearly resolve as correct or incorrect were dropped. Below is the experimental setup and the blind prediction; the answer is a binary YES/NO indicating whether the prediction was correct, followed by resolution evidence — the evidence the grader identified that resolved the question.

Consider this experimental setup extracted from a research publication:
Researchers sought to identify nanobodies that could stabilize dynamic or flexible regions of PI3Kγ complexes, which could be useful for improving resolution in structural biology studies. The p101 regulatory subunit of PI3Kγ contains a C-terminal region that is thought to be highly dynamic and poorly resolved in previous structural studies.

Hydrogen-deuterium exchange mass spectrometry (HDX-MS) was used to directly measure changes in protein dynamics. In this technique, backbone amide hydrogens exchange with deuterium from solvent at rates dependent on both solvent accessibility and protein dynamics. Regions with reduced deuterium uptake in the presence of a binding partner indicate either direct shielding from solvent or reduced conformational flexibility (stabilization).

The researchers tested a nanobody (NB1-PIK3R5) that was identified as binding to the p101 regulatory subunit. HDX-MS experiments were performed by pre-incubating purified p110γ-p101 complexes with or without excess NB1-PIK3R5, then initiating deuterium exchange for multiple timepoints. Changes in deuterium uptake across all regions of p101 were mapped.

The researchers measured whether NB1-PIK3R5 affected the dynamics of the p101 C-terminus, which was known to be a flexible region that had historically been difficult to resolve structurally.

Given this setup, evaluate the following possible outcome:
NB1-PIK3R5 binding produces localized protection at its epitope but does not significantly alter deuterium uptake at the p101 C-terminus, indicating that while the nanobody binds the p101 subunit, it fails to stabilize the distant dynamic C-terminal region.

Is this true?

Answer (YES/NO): NO